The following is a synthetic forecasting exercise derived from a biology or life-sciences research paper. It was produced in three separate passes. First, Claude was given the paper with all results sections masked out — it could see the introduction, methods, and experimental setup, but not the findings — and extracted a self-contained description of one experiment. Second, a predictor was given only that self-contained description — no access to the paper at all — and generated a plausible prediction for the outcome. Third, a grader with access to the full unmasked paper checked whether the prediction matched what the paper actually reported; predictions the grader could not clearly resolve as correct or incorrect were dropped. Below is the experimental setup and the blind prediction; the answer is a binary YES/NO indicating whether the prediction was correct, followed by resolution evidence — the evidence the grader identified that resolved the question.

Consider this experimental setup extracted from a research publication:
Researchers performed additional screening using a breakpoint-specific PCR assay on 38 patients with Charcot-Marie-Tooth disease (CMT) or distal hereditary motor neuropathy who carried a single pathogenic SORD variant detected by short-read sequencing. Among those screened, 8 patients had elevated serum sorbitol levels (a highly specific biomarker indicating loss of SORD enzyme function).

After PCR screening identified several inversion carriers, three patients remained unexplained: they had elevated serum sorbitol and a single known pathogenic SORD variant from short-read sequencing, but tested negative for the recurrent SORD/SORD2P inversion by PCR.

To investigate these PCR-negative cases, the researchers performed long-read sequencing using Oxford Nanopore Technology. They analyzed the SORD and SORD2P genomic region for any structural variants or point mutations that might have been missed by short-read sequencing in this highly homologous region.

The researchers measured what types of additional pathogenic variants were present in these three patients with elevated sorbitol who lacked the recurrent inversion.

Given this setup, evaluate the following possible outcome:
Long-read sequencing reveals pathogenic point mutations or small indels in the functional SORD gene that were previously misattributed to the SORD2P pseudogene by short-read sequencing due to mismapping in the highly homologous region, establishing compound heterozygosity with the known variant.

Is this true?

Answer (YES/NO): NO